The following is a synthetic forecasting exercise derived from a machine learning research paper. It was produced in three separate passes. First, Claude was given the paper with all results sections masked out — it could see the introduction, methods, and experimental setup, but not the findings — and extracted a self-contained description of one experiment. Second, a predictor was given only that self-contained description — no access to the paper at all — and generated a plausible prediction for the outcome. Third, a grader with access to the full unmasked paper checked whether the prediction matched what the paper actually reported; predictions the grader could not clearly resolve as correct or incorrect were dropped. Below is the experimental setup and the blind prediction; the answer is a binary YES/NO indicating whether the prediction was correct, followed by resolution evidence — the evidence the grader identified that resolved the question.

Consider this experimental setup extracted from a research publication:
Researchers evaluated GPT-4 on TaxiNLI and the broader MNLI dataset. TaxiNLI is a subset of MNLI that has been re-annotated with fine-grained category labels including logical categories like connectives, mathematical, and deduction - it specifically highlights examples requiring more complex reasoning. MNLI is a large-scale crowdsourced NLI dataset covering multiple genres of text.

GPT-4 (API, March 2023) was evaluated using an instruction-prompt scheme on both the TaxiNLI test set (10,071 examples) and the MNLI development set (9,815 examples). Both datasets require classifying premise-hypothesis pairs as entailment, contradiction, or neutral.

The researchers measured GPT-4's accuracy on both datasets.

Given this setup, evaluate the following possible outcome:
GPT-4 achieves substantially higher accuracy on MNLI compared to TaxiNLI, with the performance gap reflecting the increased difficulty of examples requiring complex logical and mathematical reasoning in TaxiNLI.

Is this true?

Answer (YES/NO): NO